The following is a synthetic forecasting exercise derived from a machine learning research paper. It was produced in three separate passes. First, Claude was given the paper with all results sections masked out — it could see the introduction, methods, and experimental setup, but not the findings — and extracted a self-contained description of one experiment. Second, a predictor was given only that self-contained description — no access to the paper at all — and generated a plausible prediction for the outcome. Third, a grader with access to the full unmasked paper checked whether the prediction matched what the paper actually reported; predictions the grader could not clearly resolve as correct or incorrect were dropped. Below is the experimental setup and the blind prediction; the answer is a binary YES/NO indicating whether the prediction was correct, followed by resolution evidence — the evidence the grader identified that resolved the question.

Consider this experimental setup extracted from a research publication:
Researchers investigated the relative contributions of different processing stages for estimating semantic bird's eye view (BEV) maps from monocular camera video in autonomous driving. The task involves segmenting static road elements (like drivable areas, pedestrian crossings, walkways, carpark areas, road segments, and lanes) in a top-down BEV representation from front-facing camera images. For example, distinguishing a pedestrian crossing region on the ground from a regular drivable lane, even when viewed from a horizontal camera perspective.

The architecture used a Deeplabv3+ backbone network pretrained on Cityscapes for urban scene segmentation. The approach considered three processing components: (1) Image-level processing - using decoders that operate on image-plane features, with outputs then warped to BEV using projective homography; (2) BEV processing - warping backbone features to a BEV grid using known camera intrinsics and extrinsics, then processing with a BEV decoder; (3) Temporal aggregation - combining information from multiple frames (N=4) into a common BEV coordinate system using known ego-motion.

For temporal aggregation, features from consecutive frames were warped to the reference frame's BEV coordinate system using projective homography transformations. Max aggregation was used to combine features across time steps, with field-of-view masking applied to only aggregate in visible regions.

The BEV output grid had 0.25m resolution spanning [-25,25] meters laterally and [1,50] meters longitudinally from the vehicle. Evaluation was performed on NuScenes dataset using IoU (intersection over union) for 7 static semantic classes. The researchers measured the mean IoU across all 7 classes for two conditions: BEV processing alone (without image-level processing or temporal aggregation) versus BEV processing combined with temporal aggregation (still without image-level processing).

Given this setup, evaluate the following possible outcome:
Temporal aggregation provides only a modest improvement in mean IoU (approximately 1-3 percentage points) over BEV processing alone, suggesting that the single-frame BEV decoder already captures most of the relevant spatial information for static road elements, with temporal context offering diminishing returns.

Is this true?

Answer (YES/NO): YES